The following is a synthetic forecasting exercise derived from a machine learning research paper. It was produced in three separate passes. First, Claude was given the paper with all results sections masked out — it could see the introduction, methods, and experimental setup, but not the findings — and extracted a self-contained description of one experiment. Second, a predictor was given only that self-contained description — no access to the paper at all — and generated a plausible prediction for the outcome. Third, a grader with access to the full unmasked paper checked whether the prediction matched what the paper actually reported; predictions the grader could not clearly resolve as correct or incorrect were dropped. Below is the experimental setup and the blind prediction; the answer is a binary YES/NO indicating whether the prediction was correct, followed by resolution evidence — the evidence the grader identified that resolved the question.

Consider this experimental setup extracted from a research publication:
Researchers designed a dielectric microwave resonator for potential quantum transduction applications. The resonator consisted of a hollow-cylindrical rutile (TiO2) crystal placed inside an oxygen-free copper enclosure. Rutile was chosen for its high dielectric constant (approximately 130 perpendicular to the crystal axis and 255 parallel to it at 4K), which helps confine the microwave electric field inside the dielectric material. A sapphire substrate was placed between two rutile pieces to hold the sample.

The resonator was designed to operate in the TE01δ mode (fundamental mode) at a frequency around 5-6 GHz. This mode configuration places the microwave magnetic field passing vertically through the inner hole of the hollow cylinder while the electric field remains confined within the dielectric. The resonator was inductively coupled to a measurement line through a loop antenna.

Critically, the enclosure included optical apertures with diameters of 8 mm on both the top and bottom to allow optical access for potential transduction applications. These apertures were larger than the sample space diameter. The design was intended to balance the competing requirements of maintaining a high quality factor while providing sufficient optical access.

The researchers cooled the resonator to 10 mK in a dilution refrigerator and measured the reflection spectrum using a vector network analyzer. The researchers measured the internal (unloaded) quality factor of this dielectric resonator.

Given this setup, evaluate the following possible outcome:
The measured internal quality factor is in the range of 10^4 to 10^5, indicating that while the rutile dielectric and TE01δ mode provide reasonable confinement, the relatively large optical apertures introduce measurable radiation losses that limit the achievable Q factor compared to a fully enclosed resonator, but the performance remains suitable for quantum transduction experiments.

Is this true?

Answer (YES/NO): YES